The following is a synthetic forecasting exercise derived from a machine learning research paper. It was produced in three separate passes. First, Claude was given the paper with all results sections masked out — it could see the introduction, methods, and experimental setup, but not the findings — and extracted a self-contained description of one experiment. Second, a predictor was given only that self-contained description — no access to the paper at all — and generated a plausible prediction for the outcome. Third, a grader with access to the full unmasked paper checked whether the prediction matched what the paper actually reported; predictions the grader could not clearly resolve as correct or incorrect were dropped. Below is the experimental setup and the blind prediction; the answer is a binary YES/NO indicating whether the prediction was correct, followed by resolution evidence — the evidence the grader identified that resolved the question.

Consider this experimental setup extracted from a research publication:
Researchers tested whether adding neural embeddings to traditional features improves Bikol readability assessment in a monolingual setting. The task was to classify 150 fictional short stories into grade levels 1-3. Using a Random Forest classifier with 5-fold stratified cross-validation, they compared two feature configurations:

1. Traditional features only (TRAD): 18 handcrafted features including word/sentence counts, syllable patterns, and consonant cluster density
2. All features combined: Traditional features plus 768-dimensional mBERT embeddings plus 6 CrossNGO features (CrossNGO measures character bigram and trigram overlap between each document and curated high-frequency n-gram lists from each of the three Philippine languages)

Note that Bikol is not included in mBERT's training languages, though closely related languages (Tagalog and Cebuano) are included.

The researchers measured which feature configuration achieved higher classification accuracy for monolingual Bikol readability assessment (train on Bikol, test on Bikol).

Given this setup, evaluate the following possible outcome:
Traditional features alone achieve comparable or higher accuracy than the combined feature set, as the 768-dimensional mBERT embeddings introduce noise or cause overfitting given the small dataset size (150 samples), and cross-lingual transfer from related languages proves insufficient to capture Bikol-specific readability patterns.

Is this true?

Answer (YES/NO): YES